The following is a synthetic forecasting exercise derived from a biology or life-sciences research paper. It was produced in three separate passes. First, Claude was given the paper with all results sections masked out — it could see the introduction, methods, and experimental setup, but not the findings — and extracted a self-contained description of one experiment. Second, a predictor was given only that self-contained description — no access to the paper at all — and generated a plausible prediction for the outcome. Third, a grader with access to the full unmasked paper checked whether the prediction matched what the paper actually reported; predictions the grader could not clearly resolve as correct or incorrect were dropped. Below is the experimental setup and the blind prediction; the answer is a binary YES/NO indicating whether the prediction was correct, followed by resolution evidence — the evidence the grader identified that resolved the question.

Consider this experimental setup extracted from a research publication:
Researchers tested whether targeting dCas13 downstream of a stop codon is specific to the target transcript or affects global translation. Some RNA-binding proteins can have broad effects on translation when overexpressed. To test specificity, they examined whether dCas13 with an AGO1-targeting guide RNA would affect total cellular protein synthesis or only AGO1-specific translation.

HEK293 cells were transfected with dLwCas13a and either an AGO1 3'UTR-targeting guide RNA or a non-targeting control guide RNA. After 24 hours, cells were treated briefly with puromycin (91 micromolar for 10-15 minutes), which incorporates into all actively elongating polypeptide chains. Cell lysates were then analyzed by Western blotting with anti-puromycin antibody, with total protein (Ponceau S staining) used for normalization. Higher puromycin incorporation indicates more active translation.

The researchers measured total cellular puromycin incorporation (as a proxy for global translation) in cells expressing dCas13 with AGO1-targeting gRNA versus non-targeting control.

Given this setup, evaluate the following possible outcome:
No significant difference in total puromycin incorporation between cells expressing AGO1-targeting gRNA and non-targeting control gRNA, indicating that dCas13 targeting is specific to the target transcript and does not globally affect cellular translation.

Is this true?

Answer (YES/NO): NO